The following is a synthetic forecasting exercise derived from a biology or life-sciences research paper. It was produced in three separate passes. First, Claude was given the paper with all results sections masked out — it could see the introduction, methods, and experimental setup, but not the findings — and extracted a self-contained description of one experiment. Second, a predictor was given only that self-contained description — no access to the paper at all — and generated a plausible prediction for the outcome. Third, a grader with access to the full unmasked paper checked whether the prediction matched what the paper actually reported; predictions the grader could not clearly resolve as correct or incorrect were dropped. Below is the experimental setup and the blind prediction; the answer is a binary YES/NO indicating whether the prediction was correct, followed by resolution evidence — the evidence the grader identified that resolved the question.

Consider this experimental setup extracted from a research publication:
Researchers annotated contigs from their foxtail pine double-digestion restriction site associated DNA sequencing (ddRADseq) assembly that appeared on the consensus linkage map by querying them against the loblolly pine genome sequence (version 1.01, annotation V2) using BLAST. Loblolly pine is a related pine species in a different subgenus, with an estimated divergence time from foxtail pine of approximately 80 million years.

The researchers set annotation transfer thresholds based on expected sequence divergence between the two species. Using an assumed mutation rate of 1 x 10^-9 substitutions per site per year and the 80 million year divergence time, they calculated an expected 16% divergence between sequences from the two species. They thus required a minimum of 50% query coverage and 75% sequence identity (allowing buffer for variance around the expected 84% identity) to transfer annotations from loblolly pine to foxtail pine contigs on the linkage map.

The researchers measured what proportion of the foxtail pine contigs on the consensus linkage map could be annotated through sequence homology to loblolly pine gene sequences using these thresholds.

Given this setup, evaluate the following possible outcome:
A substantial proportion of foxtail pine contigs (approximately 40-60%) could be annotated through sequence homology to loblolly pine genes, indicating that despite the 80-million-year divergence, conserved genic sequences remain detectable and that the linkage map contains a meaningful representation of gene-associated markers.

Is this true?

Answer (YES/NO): NO